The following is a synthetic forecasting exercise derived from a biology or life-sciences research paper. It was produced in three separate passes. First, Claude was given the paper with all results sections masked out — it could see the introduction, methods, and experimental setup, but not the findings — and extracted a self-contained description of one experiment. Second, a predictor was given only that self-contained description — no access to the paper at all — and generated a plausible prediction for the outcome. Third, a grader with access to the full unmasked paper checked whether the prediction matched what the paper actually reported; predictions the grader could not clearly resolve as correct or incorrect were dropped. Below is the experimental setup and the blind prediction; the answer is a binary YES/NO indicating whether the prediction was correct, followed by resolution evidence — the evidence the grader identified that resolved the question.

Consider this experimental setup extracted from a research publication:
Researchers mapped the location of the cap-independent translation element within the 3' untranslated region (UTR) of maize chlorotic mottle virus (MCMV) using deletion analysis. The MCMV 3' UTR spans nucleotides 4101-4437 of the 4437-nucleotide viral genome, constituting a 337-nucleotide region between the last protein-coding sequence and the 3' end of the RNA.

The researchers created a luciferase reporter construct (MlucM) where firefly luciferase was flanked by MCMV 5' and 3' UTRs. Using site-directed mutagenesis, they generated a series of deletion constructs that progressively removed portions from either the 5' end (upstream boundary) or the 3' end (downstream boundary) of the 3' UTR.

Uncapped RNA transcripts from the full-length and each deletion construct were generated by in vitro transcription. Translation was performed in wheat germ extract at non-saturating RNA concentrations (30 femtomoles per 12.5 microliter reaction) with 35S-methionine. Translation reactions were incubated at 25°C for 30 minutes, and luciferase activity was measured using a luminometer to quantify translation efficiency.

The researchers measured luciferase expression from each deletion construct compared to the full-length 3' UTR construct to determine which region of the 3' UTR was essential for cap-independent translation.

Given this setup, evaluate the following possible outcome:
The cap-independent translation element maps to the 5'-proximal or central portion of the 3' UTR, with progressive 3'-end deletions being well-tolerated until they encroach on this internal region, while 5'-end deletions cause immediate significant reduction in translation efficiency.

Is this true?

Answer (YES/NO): NO